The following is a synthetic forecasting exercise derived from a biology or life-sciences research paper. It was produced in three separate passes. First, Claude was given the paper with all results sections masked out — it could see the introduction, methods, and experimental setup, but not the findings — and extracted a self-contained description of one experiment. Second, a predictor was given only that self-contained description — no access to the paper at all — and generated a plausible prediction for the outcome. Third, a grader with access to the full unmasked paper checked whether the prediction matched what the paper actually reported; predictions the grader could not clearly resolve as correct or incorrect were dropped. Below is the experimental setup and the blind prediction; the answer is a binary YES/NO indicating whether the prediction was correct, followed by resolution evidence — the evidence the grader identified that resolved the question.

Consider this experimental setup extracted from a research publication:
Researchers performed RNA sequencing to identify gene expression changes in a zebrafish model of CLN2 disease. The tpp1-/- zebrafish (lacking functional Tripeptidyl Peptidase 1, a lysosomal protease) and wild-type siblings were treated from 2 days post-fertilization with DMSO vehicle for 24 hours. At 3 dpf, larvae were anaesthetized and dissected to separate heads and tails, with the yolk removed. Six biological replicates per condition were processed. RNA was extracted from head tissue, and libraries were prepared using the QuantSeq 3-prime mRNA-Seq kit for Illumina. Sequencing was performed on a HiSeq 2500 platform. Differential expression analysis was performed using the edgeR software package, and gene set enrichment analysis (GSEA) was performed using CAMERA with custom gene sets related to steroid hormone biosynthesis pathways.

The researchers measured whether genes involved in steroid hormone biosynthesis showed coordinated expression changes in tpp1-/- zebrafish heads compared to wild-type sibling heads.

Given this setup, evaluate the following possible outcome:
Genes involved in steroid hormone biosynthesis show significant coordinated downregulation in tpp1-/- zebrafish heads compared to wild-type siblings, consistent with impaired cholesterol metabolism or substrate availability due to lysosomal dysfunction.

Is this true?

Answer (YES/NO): NO